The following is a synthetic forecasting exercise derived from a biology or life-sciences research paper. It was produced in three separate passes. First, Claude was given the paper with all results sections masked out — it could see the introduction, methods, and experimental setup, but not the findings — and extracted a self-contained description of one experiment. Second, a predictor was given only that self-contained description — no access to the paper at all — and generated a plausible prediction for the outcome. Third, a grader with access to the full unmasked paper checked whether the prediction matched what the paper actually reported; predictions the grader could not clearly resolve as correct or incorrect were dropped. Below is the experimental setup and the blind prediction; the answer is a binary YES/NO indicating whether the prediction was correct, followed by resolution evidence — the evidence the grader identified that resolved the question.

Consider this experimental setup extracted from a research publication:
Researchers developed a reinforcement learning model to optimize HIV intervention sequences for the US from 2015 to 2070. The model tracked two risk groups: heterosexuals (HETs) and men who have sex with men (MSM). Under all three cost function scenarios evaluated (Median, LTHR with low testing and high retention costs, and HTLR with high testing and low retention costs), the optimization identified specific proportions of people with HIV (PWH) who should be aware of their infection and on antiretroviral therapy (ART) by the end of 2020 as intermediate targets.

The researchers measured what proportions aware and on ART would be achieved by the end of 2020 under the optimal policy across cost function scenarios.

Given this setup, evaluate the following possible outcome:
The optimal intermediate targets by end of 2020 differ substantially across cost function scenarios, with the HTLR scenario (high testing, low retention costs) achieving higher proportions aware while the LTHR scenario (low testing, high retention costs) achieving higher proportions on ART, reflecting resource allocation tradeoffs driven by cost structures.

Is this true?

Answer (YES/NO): NO